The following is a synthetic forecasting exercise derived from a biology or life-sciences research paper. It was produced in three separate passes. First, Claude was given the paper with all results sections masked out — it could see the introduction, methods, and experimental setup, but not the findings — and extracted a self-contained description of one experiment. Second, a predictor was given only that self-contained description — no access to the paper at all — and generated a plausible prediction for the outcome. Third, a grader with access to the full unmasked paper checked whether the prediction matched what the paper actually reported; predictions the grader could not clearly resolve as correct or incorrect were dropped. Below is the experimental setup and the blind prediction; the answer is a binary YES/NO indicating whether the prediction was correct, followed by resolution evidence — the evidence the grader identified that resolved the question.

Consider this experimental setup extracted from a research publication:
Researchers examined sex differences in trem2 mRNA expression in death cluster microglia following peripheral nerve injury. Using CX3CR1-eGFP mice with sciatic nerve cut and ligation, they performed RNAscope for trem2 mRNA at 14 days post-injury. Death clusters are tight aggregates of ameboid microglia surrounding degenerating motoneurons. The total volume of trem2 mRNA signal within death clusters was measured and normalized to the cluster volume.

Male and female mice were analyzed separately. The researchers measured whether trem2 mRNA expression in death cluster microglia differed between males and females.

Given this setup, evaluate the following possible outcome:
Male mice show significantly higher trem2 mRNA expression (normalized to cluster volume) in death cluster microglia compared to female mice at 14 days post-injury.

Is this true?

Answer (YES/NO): NO